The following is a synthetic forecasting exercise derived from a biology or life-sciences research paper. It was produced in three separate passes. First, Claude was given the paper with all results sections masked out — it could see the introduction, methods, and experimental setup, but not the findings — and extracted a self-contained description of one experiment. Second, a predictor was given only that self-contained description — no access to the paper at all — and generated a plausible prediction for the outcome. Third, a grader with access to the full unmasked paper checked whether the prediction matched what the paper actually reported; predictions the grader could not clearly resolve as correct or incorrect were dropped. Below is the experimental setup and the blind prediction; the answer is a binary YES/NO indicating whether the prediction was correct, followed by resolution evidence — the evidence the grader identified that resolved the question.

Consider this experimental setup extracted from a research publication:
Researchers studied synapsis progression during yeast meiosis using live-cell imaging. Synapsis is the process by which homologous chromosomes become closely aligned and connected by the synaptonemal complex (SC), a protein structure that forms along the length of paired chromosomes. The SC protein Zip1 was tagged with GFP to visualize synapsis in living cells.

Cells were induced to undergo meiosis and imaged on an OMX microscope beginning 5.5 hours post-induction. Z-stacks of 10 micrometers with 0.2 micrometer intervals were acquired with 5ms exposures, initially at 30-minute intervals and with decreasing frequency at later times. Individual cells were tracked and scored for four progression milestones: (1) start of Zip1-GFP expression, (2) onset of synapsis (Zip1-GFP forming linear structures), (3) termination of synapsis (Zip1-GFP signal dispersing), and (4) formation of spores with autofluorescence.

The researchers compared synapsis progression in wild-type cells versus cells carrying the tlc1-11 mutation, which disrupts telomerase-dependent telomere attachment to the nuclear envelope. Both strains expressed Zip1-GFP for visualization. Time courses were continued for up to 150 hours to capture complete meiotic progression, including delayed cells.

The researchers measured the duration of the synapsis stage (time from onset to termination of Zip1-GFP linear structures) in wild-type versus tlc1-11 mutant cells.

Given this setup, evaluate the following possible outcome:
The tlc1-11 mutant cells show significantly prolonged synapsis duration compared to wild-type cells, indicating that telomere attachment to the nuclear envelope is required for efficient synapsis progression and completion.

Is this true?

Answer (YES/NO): NO